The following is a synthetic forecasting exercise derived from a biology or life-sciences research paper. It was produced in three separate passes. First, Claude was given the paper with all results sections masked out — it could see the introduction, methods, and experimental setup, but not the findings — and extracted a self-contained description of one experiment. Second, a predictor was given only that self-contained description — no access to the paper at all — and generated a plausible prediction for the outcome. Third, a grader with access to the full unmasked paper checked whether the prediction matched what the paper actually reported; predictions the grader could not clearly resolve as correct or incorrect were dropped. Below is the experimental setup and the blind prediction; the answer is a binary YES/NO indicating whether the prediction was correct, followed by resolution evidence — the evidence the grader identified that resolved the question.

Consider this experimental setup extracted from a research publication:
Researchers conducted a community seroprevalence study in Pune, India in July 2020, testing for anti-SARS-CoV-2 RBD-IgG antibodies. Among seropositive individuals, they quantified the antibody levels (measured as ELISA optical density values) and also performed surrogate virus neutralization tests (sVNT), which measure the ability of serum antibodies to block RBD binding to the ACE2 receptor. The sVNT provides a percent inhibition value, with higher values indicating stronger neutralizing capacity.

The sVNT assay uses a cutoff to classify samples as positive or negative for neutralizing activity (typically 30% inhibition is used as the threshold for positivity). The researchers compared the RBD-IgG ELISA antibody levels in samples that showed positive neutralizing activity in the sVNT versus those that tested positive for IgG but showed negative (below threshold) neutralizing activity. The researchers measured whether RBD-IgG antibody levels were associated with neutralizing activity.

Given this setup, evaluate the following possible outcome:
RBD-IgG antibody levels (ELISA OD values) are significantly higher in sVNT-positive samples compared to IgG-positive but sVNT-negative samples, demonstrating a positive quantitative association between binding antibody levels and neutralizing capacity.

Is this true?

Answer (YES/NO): YES